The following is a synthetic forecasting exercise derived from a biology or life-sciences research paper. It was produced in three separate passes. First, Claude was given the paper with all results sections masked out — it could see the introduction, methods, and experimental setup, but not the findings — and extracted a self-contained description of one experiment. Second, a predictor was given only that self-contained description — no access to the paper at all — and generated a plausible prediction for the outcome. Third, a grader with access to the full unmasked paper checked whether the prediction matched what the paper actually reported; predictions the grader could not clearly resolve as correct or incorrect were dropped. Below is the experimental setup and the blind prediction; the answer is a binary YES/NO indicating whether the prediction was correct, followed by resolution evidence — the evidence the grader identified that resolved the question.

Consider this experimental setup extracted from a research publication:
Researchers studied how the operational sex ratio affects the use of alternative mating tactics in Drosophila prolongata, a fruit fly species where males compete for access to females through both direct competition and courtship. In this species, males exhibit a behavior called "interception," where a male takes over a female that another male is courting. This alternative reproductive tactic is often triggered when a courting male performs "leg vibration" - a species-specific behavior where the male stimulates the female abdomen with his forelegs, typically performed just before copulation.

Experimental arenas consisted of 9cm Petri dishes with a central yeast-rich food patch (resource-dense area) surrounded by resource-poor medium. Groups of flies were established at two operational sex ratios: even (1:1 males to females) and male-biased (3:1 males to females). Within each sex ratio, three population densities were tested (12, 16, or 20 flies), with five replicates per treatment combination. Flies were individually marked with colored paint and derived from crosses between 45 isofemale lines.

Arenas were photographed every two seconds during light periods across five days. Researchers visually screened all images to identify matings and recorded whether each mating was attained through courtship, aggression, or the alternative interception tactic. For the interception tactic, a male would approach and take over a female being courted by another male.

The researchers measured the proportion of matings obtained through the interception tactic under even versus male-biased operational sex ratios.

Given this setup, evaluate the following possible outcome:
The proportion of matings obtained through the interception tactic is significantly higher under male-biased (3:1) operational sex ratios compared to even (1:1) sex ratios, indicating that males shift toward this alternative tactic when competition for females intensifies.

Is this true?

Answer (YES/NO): NO